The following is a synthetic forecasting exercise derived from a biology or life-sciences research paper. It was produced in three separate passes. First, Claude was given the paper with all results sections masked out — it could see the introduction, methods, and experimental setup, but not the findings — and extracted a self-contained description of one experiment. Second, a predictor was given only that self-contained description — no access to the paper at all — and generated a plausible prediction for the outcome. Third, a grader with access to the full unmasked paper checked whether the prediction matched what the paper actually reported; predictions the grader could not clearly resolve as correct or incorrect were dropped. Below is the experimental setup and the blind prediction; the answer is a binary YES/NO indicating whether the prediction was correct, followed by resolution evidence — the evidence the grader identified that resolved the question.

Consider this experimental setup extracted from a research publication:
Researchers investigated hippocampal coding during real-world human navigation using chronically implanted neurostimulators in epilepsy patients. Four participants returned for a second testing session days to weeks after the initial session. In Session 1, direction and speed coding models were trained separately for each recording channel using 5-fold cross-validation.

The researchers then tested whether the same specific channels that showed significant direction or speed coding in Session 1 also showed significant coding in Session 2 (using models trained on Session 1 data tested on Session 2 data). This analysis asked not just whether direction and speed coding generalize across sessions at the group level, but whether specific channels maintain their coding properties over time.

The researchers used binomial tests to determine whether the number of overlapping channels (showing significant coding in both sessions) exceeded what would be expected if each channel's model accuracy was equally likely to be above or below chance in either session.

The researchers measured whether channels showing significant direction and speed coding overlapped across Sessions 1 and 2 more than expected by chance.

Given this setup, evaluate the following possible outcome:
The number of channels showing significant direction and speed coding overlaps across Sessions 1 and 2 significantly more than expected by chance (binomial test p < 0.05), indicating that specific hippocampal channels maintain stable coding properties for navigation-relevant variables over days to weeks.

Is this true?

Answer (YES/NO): YES